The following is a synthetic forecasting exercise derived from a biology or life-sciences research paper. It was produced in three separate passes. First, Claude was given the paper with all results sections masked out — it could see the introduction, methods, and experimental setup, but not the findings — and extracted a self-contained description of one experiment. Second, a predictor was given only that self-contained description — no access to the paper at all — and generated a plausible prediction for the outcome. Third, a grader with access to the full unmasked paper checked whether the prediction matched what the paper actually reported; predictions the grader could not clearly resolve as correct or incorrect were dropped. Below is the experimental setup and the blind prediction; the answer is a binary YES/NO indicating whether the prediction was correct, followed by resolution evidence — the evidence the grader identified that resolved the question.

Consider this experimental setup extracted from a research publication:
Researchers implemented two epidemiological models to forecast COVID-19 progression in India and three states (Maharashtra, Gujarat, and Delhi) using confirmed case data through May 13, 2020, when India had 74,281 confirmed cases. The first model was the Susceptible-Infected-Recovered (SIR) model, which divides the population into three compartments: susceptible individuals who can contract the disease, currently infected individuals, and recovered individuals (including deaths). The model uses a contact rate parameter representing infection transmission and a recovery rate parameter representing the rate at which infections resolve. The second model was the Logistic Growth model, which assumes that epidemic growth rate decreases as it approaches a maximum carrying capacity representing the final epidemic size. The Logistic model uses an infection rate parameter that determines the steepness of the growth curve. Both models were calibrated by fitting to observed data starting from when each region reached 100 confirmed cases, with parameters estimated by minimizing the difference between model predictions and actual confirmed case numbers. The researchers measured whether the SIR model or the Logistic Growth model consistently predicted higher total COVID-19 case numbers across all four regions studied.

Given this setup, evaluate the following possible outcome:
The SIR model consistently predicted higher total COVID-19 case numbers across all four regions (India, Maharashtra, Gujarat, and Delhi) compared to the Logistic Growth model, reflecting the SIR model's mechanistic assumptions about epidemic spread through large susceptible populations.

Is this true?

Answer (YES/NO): YES